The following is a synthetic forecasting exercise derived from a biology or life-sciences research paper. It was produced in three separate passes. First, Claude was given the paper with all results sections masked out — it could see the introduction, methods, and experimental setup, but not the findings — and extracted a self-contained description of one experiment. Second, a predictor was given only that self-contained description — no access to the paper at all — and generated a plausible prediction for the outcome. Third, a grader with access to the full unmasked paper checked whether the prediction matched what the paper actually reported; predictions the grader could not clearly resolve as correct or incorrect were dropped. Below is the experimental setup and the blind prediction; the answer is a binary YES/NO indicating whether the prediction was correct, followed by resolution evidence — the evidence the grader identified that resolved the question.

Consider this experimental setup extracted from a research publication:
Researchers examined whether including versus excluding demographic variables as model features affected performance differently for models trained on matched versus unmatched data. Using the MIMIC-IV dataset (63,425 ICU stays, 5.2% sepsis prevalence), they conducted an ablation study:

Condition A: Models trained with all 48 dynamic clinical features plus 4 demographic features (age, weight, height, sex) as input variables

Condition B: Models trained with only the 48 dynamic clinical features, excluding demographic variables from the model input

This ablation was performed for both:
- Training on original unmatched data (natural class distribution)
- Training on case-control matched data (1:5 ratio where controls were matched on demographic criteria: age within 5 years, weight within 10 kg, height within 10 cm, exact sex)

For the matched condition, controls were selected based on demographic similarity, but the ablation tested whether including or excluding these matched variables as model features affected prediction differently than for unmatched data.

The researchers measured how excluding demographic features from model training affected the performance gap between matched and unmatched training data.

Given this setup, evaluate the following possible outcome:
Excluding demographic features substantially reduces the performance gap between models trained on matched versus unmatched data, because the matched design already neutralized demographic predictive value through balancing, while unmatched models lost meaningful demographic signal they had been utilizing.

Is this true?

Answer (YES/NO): NO